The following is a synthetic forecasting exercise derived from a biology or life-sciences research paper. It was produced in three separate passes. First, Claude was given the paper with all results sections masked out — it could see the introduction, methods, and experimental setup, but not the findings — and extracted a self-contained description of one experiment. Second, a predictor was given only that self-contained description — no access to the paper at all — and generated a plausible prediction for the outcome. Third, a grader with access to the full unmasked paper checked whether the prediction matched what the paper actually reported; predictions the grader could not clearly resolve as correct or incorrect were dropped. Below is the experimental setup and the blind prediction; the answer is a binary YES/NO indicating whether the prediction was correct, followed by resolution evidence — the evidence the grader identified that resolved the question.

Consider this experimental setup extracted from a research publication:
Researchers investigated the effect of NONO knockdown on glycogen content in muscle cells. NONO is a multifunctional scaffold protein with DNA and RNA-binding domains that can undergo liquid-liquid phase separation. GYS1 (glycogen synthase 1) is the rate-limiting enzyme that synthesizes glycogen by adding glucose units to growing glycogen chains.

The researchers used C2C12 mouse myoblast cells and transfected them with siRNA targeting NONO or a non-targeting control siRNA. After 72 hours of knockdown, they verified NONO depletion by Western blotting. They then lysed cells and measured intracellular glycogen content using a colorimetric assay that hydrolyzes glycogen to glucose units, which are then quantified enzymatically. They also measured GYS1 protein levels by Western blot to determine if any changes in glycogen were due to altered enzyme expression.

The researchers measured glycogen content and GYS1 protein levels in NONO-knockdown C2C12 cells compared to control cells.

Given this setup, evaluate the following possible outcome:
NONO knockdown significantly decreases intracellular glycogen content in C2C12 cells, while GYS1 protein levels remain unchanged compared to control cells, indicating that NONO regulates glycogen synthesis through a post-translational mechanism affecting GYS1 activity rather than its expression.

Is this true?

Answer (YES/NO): NO